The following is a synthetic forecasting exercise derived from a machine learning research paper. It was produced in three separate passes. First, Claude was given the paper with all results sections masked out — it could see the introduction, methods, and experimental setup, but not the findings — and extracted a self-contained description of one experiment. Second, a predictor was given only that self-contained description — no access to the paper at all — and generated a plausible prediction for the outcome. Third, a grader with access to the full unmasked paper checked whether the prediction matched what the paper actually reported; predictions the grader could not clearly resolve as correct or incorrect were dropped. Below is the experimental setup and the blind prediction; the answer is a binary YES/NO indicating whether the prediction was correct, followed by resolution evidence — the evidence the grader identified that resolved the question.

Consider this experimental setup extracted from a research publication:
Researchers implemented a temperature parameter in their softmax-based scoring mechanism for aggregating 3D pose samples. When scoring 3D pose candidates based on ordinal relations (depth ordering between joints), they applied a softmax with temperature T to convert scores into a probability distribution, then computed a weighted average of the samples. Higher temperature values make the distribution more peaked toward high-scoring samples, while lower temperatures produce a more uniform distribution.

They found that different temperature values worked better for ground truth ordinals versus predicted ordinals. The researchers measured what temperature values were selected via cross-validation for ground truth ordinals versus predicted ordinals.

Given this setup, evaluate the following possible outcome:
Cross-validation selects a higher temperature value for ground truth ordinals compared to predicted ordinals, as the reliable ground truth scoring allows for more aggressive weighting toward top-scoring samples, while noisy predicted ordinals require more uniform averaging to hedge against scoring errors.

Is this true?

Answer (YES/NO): YES